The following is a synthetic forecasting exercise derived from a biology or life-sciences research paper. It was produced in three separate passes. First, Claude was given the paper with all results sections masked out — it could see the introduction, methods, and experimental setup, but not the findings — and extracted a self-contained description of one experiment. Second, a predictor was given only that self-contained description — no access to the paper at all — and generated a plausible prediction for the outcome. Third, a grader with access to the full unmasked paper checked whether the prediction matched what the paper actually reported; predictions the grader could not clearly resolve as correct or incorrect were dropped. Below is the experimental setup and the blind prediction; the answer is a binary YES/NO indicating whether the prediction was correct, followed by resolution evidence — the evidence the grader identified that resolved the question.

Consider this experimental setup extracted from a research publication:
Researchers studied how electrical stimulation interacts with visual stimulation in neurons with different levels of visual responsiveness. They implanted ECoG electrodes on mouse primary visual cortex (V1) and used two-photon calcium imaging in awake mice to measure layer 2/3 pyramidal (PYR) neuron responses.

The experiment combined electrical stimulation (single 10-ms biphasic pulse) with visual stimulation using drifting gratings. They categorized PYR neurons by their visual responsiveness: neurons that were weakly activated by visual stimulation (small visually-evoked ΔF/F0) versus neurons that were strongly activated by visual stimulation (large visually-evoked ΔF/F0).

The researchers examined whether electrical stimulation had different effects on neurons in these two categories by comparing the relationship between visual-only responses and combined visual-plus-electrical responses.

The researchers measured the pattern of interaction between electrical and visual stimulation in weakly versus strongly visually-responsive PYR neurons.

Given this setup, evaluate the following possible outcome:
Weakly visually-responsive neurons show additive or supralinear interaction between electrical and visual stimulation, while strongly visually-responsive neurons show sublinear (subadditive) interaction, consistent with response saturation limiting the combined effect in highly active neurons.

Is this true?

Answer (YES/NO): NO